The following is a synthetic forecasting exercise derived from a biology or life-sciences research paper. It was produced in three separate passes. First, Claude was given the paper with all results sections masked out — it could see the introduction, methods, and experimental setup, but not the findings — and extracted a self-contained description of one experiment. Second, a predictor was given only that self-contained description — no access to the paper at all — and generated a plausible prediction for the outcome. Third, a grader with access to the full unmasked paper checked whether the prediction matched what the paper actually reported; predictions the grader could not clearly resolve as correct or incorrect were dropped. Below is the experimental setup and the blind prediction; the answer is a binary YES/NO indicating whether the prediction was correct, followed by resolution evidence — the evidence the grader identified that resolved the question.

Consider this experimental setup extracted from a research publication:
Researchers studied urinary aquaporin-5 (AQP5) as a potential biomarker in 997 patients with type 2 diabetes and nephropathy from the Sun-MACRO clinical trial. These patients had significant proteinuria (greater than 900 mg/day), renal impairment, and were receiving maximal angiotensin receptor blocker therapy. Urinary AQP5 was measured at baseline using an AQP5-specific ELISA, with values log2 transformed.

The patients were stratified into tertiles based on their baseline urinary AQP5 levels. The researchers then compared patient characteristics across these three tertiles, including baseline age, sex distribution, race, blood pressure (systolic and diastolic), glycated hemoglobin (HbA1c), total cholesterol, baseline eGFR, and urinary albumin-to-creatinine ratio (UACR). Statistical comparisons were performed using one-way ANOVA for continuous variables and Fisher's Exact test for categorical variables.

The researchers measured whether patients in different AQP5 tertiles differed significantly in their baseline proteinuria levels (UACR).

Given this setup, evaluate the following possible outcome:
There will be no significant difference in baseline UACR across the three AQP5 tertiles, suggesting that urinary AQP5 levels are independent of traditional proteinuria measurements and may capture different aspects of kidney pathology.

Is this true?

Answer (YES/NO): NO